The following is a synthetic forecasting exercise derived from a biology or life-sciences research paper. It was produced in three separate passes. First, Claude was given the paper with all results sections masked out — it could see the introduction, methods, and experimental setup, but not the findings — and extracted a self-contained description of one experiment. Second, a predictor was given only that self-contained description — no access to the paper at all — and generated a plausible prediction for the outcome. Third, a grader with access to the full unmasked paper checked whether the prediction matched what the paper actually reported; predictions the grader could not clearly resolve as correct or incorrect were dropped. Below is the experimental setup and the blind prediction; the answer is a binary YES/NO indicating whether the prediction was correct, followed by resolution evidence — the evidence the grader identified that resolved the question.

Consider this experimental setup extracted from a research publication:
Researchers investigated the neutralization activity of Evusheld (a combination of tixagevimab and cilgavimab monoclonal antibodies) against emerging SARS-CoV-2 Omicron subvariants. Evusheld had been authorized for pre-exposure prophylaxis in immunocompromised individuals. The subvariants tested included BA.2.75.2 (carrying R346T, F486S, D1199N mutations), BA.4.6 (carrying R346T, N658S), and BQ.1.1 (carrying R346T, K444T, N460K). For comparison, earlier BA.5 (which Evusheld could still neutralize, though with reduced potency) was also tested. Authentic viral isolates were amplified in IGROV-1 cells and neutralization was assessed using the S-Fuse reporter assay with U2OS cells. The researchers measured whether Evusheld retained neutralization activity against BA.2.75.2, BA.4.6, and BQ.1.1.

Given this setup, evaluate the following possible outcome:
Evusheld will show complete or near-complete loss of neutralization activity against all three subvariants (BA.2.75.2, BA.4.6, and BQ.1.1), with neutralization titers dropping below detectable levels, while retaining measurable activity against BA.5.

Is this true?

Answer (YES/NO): YES